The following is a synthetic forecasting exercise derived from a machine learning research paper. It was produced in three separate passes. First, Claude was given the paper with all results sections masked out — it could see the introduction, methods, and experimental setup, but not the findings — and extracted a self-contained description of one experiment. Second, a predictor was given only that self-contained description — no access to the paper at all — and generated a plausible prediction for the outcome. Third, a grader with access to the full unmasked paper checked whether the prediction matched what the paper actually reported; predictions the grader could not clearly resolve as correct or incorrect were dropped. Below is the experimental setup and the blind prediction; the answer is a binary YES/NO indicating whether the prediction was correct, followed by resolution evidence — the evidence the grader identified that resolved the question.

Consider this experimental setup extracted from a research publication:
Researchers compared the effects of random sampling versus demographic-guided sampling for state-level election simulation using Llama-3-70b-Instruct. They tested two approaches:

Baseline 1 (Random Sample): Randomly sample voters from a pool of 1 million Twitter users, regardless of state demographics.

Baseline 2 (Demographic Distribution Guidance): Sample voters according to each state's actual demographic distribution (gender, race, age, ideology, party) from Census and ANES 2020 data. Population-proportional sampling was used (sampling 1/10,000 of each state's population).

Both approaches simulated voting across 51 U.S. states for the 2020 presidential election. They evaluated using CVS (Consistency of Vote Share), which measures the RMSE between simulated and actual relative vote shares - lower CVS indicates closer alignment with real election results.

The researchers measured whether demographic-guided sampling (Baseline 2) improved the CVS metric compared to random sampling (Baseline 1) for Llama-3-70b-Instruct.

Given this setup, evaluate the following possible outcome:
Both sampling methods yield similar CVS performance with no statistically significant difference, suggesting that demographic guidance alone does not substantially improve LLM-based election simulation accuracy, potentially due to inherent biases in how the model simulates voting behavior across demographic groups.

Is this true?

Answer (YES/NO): NO